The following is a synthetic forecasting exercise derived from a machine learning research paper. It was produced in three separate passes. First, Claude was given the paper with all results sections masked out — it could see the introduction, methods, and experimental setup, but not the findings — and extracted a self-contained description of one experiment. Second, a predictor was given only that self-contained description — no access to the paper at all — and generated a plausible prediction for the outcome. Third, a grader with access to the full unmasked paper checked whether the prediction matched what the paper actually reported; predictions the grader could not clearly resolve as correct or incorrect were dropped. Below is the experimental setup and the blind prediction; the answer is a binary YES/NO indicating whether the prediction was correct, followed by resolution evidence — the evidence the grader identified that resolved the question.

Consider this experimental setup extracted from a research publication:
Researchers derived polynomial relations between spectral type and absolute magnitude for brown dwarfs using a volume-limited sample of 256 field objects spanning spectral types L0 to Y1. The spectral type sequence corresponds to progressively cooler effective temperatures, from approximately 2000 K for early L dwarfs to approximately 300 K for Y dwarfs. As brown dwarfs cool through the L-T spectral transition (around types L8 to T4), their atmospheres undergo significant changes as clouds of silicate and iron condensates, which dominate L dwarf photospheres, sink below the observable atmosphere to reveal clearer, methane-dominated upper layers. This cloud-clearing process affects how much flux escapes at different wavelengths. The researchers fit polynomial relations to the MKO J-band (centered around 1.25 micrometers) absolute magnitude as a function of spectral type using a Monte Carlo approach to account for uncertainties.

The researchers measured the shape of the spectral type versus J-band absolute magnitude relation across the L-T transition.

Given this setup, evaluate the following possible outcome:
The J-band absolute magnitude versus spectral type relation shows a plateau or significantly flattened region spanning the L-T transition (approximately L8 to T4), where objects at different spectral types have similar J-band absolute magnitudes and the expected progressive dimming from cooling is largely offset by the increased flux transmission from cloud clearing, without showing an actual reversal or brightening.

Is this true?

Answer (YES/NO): NO